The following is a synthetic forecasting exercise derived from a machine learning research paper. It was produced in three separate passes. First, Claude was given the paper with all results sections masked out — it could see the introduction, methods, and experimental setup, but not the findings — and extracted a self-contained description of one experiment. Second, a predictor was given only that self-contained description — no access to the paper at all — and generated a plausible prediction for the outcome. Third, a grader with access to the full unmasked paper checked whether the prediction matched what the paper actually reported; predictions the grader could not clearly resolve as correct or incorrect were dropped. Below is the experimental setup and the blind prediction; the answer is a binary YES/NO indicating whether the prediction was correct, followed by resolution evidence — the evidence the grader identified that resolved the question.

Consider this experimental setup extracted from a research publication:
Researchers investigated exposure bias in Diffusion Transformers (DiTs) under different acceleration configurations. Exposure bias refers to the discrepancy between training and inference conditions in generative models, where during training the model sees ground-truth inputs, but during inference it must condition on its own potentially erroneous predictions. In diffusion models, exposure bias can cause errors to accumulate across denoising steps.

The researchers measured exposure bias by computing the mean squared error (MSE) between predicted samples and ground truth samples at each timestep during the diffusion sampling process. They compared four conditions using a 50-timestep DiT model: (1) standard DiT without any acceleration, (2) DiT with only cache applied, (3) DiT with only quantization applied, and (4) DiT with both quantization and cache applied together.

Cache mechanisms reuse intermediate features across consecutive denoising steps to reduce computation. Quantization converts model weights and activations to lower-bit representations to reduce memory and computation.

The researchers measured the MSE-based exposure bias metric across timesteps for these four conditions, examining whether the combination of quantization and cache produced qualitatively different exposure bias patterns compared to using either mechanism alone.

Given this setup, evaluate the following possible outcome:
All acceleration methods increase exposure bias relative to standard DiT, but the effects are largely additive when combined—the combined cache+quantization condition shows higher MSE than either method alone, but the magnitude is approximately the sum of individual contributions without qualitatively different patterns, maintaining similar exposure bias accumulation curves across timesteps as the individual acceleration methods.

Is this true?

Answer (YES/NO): NO